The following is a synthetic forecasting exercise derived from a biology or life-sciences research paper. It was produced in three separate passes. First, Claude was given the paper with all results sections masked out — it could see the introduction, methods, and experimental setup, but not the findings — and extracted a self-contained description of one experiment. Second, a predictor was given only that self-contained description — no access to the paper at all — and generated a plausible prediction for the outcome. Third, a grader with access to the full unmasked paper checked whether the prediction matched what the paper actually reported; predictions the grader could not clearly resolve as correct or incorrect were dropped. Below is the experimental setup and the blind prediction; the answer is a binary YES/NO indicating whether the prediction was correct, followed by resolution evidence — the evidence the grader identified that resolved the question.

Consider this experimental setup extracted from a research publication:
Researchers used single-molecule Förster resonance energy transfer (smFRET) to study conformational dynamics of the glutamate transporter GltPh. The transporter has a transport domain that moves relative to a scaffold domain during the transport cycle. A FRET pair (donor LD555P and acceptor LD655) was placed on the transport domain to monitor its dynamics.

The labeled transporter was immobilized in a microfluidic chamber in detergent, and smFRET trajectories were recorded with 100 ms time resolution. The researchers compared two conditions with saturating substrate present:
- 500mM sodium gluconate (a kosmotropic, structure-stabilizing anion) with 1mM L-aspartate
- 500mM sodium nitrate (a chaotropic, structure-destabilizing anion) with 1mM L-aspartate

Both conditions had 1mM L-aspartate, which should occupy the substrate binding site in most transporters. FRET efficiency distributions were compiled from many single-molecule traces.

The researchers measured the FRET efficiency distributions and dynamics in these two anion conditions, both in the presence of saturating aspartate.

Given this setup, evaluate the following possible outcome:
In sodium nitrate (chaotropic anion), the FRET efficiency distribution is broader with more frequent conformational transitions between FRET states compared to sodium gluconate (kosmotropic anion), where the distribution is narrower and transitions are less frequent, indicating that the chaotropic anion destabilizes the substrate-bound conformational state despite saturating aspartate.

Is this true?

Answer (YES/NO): NO